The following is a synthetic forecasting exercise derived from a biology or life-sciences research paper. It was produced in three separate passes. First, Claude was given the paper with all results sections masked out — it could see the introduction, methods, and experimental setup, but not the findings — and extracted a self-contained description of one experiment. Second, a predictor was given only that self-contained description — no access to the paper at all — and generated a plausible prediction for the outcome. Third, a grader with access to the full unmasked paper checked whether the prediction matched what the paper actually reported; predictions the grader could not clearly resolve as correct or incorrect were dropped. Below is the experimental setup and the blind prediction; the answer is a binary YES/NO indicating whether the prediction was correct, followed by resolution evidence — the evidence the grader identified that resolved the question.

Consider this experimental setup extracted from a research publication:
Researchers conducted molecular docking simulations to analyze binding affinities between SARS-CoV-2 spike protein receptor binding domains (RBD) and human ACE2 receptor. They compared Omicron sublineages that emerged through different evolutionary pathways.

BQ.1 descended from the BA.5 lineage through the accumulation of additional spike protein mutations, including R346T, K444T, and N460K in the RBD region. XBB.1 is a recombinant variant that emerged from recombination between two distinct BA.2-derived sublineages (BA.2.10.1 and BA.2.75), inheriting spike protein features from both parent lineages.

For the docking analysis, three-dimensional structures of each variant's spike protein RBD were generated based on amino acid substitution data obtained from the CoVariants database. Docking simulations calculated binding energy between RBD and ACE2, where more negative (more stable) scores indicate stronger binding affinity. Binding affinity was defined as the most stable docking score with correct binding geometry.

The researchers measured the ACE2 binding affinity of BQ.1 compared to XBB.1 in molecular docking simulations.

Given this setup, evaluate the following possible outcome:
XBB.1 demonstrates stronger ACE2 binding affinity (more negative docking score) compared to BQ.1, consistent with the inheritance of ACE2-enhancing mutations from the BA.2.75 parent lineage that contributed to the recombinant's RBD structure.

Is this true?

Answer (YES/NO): NO